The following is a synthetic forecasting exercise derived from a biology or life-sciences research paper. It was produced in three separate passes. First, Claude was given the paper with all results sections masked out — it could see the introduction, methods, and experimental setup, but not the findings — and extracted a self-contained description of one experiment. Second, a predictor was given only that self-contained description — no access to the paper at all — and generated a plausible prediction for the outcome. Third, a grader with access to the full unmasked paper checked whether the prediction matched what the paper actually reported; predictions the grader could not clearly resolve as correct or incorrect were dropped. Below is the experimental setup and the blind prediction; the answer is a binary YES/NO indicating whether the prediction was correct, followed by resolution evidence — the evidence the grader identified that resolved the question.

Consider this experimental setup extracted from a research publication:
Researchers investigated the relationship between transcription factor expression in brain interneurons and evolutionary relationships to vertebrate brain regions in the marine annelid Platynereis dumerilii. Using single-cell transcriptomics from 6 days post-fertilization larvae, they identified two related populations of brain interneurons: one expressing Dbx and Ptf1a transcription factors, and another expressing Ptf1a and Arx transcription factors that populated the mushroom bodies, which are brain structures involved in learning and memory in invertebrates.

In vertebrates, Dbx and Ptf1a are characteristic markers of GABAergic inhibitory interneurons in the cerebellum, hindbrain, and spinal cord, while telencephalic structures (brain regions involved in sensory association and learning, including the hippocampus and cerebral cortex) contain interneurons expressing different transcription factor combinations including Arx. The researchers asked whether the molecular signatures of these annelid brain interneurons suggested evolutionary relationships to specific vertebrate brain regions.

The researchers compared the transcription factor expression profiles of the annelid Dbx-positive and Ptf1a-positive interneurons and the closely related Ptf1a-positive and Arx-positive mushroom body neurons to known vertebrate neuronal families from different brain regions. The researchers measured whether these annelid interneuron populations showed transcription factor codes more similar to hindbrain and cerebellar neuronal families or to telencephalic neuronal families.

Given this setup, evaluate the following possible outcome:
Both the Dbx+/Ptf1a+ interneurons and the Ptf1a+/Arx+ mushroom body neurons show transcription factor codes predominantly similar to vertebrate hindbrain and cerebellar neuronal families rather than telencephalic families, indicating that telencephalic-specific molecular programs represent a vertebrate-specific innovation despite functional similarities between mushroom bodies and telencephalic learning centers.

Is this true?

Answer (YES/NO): NO